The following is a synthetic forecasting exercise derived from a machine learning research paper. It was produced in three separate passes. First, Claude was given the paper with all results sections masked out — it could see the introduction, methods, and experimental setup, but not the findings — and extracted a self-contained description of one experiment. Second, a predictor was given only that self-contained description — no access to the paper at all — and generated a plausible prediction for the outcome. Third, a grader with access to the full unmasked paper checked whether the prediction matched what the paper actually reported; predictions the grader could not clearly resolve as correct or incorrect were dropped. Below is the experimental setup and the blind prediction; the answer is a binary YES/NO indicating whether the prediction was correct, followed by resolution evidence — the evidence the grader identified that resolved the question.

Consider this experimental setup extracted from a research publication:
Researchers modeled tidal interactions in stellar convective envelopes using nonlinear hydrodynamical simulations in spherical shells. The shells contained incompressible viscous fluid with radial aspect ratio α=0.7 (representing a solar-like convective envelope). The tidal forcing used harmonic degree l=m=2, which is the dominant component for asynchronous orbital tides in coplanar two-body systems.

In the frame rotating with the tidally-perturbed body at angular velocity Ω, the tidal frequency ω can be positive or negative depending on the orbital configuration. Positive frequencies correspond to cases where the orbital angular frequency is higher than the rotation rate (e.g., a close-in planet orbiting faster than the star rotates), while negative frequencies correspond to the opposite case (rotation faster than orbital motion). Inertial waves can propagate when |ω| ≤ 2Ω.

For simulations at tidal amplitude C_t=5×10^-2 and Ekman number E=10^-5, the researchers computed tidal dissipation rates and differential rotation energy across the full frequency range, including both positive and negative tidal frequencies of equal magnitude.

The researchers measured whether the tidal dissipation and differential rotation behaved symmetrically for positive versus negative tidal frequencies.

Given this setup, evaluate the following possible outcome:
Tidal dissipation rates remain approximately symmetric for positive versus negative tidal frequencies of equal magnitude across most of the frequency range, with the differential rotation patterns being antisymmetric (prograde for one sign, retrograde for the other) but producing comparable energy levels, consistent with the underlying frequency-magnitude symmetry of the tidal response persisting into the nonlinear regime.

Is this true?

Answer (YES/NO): NO